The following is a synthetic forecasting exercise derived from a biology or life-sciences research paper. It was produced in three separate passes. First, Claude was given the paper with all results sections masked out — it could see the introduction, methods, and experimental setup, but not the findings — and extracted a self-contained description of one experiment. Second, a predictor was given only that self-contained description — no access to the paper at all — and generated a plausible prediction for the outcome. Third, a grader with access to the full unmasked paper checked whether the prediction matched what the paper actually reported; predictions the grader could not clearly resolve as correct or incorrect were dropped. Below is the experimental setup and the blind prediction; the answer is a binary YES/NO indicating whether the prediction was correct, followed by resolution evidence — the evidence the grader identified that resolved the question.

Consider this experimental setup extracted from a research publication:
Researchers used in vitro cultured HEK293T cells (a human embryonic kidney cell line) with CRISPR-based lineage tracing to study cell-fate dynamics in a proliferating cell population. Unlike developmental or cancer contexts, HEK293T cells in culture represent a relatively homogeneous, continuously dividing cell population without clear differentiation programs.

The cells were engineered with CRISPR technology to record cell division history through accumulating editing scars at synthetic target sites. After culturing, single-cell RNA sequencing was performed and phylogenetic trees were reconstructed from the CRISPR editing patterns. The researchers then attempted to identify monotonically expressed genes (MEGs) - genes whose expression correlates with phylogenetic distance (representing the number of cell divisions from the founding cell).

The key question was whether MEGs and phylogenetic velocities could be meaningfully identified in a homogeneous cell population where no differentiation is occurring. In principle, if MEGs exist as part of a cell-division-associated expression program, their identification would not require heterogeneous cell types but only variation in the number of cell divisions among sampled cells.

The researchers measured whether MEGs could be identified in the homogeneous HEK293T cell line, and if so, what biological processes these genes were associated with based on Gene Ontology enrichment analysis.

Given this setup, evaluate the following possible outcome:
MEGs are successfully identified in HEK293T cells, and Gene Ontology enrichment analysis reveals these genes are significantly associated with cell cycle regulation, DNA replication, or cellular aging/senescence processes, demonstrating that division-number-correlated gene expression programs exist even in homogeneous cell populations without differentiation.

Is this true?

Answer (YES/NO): NO